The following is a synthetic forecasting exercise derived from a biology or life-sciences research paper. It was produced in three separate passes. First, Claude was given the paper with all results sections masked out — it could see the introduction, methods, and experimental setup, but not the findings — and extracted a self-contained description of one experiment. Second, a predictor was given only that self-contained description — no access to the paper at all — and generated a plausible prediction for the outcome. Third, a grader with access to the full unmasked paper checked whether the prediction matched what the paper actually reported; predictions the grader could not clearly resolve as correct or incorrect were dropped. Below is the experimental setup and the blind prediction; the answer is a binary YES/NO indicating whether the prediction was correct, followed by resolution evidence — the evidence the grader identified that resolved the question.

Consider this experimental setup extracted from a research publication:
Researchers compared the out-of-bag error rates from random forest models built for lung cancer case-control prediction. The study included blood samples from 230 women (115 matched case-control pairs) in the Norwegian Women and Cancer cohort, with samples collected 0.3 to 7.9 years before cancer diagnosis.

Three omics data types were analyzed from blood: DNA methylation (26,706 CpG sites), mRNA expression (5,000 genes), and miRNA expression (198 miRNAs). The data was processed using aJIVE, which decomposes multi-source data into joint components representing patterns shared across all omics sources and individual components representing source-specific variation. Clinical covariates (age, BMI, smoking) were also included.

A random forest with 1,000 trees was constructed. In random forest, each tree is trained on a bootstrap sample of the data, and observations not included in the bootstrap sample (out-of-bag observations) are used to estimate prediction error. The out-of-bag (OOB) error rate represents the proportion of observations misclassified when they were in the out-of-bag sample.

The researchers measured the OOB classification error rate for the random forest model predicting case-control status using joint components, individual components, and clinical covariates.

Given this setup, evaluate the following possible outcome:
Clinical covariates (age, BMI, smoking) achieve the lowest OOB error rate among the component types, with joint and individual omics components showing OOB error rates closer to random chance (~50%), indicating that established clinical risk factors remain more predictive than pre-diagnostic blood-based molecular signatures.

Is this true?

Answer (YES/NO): NO